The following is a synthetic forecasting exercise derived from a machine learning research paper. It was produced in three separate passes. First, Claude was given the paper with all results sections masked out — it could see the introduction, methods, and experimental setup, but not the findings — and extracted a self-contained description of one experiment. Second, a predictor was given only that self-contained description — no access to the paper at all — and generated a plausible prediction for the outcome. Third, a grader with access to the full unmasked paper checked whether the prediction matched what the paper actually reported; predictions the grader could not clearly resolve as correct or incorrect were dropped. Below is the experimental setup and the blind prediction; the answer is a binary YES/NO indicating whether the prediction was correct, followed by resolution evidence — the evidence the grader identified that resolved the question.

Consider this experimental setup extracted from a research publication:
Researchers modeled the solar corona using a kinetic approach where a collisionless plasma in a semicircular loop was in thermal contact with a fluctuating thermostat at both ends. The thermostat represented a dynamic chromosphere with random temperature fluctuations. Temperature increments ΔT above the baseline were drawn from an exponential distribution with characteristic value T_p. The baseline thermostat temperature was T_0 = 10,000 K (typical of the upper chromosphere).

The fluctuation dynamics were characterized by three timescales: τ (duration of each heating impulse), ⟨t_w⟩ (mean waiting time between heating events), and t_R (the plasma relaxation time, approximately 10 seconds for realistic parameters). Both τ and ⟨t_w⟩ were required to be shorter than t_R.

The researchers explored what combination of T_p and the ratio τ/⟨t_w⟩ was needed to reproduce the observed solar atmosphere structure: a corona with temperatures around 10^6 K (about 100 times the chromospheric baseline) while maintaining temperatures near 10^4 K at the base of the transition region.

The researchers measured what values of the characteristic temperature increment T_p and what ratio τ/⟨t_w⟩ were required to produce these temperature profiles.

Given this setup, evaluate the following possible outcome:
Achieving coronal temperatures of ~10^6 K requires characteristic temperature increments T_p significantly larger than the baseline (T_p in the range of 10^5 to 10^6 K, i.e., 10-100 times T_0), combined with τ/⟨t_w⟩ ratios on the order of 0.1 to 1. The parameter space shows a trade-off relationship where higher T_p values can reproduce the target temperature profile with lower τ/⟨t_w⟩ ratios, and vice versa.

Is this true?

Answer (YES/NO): NO